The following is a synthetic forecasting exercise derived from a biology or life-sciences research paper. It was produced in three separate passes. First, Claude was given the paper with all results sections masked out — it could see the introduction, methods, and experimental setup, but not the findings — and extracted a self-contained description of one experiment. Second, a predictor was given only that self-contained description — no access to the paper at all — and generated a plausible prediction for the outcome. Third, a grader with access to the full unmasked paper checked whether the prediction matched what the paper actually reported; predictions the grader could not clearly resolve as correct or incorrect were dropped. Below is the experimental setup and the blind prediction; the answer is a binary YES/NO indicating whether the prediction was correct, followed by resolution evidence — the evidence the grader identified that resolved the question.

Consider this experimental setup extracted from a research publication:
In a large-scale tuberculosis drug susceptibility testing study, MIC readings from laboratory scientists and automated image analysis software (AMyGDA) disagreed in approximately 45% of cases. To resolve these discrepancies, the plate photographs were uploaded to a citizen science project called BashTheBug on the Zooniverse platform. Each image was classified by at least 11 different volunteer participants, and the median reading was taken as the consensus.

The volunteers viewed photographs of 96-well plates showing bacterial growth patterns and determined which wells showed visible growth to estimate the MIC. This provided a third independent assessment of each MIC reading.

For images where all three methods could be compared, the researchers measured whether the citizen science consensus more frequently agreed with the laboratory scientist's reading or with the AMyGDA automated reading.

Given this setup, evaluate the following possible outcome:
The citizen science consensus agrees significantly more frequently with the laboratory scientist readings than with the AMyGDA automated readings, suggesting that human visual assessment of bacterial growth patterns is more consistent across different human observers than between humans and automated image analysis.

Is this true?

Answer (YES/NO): YES